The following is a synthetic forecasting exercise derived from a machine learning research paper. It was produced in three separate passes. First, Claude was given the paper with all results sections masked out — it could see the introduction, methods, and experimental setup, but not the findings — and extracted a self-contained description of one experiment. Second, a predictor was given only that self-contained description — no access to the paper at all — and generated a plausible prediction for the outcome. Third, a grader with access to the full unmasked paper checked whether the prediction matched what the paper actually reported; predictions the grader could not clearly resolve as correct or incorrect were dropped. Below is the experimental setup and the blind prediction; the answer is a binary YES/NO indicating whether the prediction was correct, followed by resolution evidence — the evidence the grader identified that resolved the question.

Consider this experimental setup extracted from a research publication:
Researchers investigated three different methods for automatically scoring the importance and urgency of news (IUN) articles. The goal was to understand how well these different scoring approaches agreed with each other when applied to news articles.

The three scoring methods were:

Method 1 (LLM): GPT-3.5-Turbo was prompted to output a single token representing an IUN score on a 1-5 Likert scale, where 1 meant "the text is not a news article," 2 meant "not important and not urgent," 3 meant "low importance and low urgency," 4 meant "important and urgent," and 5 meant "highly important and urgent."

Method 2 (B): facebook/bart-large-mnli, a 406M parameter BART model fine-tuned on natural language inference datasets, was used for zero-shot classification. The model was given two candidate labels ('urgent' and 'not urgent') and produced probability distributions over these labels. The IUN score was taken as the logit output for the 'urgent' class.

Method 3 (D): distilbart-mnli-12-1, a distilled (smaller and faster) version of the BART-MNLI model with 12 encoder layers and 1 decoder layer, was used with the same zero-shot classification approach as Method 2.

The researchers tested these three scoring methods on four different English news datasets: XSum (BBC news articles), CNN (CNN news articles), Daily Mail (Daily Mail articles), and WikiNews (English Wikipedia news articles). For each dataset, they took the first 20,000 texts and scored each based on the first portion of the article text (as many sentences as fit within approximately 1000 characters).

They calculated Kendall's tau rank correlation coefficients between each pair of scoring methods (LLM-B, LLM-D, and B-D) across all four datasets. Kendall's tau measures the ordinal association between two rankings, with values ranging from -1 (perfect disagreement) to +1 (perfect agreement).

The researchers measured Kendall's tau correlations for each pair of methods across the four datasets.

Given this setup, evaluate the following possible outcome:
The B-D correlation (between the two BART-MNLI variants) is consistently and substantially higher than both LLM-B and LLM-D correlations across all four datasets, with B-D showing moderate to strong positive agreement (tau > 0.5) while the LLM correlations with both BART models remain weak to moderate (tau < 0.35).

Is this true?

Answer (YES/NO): NO